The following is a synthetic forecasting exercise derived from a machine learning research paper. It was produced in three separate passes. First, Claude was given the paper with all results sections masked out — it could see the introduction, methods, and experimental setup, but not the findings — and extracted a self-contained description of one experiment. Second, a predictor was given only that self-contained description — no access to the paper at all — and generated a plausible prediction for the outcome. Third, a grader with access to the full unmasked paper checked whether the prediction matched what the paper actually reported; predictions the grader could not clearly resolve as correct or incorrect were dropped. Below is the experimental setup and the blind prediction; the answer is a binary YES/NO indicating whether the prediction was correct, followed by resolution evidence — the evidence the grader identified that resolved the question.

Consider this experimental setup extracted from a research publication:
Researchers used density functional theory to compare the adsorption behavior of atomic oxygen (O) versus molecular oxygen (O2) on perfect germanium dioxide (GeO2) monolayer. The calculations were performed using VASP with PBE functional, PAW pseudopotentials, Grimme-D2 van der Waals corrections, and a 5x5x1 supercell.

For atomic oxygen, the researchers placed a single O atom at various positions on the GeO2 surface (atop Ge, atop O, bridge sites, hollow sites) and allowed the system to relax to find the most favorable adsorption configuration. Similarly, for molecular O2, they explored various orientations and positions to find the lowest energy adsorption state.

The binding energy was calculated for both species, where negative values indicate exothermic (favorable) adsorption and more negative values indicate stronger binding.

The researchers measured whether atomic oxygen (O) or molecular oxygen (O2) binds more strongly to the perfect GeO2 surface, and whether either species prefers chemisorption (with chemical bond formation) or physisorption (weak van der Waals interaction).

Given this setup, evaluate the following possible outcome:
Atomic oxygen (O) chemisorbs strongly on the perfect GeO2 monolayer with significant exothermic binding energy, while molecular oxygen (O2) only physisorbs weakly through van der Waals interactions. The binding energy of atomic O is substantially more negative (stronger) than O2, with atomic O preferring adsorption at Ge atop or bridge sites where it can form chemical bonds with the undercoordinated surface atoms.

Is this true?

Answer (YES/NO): NO